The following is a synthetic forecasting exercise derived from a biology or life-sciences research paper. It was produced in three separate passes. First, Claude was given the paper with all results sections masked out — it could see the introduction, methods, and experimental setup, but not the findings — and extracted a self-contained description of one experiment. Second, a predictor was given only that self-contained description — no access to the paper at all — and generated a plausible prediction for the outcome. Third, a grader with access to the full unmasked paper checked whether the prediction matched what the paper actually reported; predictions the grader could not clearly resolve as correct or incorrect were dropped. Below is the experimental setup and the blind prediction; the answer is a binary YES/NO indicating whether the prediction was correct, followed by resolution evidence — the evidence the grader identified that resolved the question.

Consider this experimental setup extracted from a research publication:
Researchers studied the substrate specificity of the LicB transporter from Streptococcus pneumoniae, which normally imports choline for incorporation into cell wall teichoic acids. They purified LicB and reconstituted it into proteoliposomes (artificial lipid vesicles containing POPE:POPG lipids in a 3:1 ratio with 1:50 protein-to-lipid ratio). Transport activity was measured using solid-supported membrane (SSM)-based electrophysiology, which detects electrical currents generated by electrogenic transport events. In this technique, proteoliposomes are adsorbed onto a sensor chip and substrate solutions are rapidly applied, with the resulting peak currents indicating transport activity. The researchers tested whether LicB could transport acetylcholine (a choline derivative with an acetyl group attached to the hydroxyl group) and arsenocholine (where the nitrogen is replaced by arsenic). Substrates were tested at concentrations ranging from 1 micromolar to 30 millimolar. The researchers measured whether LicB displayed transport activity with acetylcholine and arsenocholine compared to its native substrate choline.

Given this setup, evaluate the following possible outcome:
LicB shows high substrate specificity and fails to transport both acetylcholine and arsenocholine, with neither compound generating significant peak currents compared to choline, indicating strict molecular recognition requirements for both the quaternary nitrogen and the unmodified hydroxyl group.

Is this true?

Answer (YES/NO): NO